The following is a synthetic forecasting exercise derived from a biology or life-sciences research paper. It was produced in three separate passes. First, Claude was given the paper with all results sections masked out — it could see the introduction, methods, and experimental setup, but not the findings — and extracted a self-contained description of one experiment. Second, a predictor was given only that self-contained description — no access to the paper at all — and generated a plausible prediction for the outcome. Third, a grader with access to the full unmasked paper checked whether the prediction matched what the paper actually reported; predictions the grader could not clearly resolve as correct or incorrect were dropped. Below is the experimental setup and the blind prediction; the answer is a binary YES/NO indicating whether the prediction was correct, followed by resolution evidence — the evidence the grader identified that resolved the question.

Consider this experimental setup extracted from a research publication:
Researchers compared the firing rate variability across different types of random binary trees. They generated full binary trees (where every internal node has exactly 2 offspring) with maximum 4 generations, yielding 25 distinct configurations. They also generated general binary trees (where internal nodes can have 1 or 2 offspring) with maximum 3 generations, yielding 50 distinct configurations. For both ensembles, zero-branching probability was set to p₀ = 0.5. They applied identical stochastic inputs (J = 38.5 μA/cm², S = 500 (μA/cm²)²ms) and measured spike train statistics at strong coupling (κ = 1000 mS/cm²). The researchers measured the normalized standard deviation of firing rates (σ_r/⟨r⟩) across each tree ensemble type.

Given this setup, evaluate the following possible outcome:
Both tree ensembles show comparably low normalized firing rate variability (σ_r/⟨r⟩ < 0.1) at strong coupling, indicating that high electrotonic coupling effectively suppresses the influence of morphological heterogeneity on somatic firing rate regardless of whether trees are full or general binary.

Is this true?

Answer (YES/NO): NO